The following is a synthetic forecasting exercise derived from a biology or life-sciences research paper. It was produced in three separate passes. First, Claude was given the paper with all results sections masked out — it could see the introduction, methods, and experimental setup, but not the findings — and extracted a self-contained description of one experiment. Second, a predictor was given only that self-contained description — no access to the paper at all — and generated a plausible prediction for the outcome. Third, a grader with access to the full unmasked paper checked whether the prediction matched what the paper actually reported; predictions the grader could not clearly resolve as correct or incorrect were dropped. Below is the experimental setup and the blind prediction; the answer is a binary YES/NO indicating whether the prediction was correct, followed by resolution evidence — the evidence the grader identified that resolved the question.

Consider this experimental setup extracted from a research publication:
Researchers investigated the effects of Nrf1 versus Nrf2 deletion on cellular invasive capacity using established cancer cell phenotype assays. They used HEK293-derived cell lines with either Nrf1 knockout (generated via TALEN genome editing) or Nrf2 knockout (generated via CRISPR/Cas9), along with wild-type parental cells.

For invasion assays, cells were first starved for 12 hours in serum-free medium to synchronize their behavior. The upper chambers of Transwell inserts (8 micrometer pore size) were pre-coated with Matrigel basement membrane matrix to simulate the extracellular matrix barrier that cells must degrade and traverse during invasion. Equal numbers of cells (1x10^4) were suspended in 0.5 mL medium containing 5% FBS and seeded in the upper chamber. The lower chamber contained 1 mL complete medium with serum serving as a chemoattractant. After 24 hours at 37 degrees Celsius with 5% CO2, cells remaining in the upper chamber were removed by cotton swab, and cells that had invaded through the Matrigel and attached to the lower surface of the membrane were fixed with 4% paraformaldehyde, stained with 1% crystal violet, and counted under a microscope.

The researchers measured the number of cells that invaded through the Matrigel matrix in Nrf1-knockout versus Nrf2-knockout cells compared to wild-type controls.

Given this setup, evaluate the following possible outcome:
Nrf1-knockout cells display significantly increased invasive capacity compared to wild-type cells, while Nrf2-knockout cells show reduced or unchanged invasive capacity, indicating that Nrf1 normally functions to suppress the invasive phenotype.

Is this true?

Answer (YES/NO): YES